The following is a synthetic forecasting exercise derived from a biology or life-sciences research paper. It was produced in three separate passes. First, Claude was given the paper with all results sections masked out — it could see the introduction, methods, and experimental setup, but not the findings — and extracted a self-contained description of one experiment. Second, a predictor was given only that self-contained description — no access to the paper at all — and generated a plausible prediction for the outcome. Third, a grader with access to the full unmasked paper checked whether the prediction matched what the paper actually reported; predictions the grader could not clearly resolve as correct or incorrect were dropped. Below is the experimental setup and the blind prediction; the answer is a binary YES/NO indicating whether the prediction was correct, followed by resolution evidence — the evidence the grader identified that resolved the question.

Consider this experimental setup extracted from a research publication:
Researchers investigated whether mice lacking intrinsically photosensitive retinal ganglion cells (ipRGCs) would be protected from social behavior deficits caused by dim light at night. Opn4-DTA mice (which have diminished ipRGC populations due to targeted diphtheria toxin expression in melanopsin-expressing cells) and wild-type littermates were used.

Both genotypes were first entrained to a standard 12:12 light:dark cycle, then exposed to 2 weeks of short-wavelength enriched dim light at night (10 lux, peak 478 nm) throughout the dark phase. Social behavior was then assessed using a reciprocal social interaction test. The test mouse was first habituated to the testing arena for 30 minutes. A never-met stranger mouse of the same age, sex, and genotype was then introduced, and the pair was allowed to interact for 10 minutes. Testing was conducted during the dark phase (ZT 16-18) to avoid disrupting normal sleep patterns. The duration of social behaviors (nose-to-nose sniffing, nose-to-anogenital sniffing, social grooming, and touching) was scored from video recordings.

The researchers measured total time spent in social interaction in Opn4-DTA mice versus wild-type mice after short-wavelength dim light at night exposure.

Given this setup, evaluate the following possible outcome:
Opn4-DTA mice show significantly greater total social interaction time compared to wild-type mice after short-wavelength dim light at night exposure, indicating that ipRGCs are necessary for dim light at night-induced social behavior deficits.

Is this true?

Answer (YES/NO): YES